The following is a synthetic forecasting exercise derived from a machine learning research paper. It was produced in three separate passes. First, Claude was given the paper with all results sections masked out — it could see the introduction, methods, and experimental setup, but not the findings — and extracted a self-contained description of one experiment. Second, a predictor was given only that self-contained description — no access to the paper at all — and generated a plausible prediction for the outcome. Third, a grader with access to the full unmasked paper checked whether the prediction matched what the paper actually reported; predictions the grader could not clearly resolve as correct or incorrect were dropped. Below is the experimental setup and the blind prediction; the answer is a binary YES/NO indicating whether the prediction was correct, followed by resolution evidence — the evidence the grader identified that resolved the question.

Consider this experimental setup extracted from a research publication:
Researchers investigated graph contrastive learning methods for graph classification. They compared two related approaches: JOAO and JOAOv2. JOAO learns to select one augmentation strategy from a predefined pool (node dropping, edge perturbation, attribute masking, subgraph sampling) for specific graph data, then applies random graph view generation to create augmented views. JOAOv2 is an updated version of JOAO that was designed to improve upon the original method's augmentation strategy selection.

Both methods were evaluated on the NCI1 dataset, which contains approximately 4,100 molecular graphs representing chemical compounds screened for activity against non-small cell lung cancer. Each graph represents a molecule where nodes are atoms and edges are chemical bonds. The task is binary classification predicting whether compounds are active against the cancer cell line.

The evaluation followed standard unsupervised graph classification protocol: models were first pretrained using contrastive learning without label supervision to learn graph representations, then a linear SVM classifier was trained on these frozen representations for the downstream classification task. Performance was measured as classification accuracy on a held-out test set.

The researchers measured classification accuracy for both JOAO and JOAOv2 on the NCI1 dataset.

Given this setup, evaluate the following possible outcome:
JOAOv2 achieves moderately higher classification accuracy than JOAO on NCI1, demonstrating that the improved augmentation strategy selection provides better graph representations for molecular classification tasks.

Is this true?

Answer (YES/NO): NO